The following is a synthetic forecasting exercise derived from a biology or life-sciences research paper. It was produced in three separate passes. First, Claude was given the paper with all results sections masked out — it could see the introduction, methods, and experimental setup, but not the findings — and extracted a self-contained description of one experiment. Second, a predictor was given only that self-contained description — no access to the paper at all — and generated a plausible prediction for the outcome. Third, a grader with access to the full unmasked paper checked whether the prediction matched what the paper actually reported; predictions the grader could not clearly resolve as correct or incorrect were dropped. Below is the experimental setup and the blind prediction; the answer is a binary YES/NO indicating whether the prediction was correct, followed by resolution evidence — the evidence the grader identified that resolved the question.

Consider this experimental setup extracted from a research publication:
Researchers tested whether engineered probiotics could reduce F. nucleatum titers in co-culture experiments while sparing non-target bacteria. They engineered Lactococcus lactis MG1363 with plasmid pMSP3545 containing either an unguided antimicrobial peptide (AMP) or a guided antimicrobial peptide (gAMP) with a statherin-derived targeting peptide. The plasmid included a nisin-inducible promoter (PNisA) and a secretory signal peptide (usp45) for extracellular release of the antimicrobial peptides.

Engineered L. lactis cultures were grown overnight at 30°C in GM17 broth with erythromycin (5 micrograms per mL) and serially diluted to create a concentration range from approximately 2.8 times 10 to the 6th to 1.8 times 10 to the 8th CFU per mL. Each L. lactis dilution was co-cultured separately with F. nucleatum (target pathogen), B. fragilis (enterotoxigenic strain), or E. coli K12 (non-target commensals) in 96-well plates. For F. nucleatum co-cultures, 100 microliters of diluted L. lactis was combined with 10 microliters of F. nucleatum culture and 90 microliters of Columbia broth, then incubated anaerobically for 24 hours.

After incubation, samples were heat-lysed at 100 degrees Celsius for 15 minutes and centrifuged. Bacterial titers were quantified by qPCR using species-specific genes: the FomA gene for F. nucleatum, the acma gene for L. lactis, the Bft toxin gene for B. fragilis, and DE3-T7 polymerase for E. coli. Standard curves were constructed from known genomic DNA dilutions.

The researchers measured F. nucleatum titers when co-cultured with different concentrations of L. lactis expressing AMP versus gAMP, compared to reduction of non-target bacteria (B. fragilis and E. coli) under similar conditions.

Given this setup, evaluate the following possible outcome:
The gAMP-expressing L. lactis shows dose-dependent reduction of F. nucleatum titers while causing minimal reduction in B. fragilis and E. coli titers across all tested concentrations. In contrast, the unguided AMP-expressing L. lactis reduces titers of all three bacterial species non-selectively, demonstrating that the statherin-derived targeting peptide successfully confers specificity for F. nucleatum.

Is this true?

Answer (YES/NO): YES